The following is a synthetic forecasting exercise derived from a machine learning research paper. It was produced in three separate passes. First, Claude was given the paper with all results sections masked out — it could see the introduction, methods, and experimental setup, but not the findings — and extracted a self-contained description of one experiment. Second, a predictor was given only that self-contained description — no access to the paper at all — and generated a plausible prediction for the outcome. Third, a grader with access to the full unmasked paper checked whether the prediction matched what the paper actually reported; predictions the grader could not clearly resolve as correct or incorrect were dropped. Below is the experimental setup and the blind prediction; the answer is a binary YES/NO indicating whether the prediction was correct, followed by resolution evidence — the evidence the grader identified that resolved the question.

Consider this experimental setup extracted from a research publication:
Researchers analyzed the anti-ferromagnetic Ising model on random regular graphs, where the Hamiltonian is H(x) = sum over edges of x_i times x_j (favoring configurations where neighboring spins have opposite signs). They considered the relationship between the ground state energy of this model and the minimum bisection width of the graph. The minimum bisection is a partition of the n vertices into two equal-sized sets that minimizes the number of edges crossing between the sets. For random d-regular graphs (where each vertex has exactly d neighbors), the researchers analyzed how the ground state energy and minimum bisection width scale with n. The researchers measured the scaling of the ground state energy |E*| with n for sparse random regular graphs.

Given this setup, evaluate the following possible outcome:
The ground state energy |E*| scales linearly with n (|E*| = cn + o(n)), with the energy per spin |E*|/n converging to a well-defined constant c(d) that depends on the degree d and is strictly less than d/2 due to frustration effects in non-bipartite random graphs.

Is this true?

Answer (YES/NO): YES